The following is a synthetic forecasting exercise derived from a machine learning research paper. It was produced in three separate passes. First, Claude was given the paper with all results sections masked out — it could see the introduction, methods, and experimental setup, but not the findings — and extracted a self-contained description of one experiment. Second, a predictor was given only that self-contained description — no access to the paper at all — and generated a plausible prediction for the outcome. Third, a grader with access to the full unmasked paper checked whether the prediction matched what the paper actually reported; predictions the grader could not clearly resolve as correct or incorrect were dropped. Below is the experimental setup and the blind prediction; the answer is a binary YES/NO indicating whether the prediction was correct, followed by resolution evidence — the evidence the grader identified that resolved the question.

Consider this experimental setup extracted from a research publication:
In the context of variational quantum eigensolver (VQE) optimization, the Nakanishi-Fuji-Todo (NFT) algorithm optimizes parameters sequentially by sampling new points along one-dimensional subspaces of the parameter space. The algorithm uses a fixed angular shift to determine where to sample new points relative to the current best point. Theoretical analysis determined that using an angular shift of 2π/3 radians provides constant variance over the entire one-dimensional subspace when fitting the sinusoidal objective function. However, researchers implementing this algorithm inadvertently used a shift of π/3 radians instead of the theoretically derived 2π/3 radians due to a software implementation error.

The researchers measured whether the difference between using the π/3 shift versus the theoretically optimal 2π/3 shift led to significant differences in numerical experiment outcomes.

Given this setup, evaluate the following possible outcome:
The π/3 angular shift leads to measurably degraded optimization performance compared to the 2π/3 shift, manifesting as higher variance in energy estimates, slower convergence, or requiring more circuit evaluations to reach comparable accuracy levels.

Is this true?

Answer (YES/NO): NO